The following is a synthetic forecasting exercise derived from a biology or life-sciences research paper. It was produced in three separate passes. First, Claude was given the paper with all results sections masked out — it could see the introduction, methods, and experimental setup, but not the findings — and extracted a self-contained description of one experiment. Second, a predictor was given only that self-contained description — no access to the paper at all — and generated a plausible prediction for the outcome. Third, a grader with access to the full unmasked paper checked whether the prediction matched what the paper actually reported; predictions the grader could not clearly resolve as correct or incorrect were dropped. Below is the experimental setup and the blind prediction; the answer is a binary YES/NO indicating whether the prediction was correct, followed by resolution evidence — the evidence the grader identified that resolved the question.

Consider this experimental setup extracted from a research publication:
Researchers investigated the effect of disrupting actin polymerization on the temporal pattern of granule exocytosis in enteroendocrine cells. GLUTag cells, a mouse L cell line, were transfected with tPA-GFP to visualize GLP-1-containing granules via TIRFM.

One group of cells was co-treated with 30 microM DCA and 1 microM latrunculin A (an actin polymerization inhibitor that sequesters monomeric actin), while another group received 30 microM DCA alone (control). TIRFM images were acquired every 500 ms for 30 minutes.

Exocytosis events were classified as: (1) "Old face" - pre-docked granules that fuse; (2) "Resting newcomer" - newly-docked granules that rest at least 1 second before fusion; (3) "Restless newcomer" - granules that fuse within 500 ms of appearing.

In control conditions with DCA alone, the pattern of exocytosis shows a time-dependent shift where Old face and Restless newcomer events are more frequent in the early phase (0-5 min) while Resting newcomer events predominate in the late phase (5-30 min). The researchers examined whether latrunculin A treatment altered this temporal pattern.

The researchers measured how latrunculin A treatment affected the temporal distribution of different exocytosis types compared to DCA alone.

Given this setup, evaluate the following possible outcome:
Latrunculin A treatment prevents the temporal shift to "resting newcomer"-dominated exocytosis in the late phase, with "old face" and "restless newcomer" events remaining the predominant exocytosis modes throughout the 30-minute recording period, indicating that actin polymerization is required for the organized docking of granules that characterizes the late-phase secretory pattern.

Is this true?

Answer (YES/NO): NO